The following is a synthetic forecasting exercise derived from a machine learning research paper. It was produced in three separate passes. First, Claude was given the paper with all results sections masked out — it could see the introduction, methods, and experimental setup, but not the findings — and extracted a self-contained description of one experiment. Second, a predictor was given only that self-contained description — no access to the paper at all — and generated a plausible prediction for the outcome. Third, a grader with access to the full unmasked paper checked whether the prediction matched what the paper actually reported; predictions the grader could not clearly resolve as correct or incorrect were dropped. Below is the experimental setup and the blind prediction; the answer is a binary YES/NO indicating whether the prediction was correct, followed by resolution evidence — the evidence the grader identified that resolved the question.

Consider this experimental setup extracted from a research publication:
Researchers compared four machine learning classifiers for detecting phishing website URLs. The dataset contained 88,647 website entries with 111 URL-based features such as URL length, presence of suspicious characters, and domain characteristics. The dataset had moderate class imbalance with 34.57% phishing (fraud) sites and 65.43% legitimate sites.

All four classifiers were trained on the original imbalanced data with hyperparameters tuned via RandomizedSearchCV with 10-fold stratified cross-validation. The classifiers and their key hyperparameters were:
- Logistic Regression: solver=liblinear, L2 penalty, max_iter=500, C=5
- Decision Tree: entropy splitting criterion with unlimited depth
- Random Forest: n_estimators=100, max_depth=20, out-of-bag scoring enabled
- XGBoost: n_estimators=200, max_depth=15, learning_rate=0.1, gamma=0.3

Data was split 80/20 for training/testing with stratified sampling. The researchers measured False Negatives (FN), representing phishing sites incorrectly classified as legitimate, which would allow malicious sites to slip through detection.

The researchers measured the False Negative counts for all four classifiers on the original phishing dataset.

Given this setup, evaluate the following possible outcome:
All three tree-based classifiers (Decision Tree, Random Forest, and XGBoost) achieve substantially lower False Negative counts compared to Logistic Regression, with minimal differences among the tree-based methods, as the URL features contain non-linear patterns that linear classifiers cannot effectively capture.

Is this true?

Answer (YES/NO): NO